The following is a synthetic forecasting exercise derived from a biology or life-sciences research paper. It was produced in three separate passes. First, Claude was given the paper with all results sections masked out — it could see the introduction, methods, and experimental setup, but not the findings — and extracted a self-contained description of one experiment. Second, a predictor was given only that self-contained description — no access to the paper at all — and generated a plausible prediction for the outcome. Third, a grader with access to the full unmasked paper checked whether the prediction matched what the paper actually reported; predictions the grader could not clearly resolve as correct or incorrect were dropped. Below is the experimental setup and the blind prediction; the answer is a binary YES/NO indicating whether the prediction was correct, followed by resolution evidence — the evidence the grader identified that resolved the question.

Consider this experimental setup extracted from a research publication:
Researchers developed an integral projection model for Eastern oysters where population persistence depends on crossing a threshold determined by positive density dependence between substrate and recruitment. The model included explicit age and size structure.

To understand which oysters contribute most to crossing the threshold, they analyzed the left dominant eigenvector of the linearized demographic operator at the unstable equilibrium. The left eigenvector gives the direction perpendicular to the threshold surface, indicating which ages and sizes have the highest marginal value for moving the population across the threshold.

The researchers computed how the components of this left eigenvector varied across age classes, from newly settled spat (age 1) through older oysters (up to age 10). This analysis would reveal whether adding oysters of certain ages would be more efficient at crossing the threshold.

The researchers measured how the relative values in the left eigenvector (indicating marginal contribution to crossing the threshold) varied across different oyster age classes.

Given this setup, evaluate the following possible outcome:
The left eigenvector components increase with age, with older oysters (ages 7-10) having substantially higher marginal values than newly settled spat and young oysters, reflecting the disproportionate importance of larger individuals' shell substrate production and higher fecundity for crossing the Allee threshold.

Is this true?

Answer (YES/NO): NO